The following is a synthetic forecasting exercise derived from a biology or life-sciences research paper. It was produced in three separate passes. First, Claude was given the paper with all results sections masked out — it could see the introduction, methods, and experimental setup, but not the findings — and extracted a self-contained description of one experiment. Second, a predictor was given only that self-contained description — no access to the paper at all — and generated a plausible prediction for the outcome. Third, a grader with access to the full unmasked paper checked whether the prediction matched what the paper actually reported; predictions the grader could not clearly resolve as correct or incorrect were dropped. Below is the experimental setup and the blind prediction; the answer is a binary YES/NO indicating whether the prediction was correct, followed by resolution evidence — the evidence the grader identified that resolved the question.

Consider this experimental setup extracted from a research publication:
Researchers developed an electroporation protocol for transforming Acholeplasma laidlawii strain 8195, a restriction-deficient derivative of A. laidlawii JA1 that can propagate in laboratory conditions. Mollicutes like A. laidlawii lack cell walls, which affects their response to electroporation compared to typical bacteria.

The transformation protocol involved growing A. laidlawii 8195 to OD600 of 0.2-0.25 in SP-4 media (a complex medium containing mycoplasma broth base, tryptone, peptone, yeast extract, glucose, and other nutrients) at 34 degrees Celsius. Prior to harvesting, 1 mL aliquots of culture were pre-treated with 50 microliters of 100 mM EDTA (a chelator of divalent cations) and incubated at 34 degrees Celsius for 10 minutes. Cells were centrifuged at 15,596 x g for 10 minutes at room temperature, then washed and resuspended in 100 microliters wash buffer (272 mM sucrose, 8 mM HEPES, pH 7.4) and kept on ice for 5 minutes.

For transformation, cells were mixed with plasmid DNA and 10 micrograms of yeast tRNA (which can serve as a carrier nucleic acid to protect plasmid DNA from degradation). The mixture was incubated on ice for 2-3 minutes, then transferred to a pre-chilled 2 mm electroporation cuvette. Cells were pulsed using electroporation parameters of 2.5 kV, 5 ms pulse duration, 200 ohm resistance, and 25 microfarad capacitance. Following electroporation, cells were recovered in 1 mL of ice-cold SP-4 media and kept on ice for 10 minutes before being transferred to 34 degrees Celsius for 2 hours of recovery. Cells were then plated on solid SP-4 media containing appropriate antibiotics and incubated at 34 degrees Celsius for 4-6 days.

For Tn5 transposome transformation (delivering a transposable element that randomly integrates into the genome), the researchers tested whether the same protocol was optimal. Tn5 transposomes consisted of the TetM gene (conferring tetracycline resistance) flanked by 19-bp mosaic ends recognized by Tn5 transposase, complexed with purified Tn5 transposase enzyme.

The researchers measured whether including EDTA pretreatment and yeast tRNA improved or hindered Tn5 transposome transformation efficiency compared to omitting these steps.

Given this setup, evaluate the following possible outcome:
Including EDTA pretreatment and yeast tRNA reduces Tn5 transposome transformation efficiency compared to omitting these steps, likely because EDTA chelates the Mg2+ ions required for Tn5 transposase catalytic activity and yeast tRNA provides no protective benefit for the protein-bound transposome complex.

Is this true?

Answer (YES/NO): YES